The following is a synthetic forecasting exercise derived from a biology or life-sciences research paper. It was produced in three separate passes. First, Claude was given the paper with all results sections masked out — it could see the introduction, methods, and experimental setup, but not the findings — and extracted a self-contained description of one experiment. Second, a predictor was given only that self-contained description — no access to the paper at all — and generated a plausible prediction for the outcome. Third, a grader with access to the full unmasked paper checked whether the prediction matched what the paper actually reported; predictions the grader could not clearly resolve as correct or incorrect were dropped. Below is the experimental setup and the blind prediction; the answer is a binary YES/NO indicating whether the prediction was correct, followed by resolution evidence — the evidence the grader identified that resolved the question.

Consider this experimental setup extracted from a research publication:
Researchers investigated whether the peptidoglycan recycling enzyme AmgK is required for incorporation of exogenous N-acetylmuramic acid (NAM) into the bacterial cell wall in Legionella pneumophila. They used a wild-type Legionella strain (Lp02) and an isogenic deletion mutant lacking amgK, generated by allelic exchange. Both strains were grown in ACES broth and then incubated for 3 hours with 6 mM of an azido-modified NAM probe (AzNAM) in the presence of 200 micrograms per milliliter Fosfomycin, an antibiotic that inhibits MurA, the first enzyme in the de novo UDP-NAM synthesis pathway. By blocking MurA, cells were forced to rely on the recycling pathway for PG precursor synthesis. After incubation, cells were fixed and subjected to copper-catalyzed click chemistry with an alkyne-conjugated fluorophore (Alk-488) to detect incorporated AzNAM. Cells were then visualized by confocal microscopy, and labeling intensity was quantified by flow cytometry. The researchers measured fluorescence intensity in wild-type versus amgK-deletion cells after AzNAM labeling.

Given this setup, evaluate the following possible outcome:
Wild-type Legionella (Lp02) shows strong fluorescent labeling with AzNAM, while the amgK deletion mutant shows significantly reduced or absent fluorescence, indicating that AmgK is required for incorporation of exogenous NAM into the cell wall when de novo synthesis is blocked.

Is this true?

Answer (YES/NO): YES